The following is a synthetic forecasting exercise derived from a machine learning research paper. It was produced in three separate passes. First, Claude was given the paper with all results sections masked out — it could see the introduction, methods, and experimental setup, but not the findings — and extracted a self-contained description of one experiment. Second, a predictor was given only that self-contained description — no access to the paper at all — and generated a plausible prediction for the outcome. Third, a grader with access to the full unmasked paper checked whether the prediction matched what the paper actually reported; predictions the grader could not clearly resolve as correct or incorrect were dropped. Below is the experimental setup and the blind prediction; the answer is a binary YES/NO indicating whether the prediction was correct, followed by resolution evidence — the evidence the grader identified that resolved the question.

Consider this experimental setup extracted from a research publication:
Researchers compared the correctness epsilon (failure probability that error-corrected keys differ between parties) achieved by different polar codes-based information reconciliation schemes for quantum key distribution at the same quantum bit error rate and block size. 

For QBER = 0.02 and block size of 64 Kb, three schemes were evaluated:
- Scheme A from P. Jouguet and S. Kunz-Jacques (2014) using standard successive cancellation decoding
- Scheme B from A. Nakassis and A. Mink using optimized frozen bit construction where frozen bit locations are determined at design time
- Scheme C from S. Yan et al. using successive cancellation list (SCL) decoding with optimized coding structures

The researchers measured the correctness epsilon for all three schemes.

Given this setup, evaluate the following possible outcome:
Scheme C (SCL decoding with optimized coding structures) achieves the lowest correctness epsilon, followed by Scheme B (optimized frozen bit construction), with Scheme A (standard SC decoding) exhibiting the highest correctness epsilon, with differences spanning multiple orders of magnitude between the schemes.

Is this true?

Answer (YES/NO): NO